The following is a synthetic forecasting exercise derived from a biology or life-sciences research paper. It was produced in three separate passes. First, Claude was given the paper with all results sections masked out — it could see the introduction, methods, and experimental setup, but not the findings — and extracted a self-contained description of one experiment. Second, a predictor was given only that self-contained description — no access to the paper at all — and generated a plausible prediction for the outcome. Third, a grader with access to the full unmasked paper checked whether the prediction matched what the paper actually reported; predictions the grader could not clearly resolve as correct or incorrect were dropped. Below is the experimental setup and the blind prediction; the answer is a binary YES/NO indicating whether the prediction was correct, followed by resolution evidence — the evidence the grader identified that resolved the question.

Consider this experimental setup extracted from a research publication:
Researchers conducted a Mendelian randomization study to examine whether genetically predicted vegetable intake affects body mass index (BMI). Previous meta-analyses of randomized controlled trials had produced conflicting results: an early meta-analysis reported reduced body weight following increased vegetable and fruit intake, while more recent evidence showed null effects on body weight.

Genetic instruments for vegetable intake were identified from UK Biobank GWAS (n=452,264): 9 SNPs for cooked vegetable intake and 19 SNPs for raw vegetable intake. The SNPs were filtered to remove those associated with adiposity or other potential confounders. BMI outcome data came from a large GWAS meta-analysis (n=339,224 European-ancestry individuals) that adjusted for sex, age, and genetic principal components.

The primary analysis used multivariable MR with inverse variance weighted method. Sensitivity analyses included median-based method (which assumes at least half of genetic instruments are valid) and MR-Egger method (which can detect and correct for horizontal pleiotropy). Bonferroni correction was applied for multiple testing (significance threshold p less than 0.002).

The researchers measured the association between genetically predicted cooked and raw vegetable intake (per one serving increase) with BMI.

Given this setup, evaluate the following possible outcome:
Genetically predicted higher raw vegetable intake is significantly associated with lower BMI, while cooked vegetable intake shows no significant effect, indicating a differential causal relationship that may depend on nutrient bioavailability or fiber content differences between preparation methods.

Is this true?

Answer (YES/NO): NO